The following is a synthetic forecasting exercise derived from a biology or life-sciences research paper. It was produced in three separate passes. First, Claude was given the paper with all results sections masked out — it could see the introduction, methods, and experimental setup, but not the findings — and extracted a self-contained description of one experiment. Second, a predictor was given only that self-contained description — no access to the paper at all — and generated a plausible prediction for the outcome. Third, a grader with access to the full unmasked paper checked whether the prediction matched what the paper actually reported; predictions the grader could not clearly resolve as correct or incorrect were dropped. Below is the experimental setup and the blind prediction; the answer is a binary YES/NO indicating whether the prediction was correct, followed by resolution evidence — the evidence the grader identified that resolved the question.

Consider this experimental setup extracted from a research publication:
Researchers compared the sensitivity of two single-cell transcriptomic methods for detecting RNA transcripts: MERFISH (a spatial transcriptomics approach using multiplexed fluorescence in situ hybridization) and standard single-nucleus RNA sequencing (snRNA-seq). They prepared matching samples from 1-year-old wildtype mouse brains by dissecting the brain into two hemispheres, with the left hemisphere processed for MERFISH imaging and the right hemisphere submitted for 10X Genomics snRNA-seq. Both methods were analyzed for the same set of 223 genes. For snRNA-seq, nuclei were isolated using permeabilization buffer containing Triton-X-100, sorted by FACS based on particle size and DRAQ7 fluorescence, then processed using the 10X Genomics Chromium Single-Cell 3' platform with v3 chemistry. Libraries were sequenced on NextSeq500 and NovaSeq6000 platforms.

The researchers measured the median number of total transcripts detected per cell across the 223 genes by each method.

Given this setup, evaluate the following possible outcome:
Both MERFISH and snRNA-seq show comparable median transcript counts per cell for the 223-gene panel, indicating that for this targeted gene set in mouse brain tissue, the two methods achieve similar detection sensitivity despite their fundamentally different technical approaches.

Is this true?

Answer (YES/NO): NO